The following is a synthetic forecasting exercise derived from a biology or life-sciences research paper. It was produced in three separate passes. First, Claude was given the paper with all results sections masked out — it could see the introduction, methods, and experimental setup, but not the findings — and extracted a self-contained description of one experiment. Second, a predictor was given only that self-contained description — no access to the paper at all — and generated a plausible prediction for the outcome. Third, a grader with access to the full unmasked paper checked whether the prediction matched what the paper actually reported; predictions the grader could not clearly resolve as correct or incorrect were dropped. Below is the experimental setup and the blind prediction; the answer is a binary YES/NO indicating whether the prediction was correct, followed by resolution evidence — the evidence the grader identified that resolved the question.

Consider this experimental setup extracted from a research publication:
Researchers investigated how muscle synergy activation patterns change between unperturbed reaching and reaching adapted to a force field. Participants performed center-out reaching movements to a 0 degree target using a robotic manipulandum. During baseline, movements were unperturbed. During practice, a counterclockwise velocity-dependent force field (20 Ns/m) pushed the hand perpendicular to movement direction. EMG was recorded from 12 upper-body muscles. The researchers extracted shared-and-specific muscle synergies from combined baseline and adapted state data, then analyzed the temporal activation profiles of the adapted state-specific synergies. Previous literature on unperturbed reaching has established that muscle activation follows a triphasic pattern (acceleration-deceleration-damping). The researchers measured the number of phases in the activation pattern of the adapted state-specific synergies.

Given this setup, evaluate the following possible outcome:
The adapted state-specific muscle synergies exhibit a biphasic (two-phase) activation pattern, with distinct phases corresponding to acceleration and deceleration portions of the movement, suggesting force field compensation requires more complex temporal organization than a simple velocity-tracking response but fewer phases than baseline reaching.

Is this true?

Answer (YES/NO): NO